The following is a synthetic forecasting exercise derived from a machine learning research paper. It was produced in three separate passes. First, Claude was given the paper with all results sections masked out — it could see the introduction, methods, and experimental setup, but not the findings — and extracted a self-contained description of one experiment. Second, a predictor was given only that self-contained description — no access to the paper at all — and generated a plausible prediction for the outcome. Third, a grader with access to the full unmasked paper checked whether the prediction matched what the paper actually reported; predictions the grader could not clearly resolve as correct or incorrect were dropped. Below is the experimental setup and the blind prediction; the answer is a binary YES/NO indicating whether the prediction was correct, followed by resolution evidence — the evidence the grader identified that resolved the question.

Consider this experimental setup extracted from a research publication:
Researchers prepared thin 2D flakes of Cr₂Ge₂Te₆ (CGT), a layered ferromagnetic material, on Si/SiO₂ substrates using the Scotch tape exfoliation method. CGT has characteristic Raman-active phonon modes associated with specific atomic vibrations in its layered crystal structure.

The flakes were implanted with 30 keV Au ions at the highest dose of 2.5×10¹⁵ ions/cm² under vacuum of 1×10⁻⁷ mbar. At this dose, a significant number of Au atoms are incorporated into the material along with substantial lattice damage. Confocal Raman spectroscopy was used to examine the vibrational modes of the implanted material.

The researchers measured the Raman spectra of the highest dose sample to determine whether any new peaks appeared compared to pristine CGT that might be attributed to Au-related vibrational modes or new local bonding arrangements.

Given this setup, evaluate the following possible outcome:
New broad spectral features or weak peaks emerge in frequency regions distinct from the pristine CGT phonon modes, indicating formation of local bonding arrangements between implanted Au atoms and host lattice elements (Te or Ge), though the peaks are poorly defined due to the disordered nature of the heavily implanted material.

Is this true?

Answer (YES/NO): NO